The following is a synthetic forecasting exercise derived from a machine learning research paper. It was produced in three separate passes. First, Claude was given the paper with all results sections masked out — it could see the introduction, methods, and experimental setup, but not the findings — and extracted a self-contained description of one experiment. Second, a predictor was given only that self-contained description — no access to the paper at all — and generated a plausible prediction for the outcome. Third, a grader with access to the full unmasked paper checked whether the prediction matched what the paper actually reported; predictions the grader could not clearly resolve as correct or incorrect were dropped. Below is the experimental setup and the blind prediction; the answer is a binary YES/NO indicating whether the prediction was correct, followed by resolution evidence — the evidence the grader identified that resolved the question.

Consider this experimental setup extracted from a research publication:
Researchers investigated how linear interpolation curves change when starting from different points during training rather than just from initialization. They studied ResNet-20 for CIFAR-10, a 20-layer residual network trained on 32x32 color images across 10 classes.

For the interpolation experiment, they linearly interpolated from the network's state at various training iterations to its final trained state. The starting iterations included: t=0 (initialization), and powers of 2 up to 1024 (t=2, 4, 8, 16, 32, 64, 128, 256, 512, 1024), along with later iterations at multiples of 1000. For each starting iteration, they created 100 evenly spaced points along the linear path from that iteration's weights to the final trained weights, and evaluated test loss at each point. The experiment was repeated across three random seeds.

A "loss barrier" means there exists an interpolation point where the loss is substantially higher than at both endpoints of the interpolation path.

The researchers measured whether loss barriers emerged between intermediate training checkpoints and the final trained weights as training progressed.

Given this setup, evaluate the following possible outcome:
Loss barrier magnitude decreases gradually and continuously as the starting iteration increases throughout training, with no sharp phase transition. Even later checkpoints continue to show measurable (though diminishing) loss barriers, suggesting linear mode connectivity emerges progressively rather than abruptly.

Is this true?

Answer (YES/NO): NO